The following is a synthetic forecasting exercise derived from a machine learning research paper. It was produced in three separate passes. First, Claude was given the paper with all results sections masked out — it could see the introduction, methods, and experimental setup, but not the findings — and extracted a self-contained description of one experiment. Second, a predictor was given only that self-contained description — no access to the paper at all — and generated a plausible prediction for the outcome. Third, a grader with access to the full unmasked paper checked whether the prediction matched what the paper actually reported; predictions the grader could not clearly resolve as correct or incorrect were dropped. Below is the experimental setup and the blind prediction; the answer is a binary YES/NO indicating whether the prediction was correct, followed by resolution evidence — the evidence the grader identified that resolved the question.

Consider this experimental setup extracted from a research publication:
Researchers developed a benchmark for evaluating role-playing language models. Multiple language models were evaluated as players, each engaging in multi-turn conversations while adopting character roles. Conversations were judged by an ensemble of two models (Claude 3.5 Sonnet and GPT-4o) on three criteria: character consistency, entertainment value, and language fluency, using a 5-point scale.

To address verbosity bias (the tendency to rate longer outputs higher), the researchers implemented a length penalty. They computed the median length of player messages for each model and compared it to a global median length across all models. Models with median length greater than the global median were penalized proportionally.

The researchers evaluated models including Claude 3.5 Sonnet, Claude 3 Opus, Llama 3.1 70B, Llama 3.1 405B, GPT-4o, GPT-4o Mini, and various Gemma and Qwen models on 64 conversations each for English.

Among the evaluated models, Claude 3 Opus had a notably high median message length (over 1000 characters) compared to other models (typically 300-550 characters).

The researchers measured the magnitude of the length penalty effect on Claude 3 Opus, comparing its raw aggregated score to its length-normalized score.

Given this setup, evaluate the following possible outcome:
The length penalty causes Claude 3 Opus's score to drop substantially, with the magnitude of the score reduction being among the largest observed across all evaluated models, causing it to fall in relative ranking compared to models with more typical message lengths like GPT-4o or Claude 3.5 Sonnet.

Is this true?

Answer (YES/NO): YES